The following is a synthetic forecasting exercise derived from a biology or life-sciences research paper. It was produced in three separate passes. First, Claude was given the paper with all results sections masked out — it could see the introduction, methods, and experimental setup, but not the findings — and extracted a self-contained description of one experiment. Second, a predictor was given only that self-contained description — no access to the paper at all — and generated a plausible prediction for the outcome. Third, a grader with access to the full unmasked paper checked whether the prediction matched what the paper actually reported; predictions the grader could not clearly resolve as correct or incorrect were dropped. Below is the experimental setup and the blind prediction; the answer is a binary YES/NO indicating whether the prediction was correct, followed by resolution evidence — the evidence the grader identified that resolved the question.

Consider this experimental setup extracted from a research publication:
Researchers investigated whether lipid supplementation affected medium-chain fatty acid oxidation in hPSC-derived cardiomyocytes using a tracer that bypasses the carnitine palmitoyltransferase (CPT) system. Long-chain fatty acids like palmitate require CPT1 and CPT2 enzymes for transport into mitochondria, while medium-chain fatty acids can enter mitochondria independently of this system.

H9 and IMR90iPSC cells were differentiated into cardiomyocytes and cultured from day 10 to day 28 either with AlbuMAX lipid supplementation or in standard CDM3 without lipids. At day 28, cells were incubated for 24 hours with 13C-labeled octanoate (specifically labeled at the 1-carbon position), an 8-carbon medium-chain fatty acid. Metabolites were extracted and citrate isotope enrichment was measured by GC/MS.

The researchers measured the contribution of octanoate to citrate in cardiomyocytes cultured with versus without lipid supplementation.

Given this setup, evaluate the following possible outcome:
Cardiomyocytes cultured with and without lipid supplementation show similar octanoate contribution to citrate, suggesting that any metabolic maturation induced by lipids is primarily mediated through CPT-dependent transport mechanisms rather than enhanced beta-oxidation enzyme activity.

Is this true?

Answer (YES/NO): NO